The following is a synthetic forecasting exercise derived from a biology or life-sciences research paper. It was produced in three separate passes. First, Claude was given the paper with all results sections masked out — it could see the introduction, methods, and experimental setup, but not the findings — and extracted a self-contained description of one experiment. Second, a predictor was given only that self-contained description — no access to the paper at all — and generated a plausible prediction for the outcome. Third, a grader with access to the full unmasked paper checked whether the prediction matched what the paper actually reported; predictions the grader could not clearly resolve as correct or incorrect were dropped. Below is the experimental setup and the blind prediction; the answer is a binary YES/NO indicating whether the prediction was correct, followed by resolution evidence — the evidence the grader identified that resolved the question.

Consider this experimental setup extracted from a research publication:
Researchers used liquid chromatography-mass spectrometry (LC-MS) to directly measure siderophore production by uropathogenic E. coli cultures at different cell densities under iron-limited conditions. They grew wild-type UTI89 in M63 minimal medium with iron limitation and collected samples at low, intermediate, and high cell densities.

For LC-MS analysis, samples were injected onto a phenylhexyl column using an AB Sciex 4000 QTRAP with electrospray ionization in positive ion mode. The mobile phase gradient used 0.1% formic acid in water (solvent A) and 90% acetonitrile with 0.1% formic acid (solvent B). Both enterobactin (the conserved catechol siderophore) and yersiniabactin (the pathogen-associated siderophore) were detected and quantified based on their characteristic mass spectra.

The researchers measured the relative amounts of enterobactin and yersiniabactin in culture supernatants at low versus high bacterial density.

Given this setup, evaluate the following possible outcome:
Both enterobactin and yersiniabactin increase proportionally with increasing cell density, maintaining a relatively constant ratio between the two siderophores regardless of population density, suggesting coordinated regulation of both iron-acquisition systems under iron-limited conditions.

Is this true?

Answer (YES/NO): NO